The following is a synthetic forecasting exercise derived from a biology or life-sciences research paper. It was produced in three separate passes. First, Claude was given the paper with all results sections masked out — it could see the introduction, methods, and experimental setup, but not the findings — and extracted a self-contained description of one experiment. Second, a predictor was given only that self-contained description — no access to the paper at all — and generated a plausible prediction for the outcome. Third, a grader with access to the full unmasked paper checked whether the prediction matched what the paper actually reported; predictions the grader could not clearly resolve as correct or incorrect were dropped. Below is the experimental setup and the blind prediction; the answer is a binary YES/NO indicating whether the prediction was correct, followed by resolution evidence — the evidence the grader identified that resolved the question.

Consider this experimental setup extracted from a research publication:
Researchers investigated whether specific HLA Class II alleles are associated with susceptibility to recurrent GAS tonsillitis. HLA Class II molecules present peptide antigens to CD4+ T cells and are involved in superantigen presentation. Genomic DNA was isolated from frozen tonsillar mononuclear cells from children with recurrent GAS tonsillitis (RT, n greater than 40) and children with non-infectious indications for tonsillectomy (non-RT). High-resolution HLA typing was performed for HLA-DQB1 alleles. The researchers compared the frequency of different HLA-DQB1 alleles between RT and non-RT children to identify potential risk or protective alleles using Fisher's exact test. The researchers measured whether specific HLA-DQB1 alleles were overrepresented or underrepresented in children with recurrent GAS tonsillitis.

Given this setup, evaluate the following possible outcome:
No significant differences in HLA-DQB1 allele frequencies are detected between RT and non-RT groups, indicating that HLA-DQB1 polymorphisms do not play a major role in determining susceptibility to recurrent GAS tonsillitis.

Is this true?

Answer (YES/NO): NO